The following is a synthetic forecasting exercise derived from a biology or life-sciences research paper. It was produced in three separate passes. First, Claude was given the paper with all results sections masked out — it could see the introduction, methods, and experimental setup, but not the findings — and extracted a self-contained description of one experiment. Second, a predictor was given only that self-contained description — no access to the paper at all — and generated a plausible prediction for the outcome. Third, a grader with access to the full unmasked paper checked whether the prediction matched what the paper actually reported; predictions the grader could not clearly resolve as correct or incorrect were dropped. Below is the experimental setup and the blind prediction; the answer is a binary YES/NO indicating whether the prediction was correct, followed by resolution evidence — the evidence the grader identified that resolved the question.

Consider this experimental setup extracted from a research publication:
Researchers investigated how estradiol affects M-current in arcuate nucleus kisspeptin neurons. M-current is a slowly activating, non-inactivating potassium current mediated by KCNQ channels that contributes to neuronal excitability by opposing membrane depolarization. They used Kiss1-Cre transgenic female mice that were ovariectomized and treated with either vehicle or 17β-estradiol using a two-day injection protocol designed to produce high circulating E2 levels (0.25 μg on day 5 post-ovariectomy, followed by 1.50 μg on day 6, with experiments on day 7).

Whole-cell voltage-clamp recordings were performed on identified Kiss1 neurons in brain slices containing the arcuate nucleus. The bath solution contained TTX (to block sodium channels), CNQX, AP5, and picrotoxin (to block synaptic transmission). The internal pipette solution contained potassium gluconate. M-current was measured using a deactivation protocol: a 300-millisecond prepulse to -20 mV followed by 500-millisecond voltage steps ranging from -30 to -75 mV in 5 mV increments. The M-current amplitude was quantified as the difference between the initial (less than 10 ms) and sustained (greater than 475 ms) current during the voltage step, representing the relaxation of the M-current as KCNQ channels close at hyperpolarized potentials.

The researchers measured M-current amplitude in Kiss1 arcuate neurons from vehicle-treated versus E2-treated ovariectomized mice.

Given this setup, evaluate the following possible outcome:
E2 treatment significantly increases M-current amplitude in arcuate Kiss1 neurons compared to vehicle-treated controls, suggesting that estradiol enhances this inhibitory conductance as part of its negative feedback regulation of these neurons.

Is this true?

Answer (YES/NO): YES